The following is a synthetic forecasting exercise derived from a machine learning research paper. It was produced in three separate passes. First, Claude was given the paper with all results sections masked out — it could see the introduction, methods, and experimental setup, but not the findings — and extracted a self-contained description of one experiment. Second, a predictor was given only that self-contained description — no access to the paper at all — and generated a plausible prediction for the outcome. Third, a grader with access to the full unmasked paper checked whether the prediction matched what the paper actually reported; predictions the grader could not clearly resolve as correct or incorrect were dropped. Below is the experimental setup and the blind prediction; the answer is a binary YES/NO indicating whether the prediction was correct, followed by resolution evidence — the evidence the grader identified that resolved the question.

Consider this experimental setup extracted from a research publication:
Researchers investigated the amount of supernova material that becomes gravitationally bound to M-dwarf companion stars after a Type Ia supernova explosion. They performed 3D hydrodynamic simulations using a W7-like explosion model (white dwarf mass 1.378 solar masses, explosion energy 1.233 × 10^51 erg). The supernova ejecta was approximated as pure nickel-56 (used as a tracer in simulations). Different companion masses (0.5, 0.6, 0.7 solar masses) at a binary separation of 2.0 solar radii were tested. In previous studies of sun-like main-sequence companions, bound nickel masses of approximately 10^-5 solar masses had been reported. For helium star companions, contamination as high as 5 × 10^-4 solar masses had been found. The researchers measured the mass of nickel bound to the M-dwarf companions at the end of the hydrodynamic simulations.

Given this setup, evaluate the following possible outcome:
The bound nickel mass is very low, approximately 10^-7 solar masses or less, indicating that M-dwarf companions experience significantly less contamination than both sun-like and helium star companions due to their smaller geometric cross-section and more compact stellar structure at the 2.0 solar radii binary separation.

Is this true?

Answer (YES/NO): YES